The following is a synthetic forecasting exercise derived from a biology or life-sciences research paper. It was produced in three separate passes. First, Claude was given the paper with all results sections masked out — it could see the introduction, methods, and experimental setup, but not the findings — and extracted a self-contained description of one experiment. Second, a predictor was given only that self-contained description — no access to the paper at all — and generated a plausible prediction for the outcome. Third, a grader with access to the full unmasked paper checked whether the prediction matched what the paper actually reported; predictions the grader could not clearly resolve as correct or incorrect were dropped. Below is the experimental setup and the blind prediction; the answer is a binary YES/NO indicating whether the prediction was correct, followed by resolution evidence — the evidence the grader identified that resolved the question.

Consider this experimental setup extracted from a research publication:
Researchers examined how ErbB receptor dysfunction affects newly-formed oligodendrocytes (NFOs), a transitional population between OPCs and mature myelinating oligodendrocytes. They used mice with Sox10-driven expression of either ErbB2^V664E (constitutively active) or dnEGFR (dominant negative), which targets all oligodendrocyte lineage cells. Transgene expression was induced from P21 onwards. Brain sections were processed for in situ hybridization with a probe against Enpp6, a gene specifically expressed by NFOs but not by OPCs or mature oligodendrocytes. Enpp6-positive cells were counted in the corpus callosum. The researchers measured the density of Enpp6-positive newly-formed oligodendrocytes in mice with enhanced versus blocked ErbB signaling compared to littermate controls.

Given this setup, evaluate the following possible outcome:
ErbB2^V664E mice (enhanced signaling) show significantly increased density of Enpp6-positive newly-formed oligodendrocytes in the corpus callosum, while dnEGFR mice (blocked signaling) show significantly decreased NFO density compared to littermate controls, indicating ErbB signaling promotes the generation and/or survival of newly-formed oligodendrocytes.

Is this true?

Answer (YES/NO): NO